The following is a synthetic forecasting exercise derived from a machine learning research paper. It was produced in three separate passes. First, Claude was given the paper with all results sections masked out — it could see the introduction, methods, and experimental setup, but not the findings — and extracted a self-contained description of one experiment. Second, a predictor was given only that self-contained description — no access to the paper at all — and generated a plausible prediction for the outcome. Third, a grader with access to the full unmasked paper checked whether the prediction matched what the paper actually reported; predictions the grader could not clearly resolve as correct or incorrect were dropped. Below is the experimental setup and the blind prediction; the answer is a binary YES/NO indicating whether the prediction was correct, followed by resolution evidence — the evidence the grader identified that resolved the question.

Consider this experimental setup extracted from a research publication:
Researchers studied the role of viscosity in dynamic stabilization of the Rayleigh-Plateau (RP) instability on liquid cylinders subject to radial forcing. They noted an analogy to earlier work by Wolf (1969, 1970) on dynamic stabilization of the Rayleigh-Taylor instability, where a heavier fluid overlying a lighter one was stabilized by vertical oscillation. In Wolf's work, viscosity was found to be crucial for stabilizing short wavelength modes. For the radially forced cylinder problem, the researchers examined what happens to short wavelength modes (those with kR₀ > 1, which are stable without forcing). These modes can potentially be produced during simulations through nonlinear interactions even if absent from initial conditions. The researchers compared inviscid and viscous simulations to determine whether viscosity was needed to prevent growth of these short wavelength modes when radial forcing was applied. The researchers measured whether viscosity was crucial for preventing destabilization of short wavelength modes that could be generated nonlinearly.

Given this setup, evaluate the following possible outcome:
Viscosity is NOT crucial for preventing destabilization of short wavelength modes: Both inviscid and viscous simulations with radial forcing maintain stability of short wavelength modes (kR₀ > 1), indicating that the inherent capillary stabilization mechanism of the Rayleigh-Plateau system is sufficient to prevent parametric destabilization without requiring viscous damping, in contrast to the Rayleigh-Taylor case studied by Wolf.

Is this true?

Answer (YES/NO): NO